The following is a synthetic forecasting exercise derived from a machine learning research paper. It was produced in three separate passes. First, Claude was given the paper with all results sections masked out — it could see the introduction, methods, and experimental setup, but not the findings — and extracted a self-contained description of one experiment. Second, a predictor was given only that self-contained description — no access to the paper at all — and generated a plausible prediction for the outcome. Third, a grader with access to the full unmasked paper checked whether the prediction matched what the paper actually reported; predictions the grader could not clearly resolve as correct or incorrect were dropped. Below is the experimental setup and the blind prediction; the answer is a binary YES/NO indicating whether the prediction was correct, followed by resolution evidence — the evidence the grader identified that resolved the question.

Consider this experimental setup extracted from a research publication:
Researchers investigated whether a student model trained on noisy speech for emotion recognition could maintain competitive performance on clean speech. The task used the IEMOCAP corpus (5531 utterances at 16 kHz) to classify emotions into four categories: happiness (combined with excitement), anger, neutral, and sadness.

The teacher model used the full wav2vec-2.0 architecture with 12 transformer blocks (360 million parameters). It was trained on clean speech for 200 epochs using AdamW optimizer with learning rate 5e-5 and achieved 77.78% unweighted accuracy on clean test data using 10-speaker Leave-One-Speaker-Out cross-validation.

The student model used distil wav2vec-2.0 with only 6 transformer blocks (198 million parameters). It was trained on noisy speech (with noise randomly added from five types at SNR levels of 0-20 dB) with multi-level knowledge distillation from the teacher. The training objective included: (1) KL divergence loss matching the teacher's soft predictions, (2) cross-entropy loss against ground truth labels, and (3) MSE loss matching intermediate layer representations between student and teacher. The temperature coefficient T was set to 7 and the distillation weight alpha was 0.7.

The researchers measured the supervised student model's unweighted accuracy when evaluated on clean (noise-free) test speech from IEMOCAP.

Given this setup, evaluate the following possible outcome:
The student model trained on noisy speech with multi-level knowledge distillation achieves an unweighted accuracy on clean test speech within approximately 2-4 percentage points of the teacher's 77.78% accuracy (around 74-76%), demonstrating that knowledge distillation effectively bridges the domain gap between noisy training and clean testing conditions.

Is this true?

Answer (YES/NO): NO